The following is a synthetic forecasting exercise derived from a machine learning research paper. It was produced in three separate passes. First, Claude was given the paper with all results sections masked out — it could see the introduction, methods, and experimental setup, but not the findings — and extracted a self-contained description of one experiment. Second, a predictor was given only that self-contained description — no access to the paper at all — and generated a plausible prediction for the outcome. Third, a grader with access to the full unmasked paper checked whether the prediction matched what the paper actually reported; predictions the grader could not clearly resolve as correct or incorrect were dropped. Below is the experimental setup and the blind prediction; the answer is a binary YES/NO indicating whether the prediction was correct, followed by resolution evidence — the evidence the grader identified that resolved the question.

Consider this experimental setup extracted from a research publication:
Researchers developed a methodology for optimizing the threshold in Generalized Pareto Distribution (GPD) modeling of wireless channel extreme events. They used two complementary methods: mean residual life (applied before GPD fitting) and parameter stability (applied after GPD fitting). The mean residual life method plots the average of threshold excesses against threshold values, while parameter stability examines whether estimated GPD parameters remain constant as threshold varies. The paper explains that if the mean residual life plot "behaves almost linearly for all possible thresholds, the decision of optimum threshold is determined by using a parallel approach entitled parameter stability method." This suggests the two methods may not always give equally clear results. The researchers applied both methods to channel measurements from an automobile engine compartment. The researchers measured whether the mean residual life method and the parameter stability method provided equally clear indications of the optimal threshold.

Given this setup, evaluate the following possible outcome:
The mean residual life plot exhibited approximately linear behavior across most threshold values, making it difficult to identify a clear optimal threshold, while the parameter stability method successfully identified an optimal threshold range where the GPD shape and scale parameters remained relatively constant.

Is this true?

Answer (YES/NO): YES